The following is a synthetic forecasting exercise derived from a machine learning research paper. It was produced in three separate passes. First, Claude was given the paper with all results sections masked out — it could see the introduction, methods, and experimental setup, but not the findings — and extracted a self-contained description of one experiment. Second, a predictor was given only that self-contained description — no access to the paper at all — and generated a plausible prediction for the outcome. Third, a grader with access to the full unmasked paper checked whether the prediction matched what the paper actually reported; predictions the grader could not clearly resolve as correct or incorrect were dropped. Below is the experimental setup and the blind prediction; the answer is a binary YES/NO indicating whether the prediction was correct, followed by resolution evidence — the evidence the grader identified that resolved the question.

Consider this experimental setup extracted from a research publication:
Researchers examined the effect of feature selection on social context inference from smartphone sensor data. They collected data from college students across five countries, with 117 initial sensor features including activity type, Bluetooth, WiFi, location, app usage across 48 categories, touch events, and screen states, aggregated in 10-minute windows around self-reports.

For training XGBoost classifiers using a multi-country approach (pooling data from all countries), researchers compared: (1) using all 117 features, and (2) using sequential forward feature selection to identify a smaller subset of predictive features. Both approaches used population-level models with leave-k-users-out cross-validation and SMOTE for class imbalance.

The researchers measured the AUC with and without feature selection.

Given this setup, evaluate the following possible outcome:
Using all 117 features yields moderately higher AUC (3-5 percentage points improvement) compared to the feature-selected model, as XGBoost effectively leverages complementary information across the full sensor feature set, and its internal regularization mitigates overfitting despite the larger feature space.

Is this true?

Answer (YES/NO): NO